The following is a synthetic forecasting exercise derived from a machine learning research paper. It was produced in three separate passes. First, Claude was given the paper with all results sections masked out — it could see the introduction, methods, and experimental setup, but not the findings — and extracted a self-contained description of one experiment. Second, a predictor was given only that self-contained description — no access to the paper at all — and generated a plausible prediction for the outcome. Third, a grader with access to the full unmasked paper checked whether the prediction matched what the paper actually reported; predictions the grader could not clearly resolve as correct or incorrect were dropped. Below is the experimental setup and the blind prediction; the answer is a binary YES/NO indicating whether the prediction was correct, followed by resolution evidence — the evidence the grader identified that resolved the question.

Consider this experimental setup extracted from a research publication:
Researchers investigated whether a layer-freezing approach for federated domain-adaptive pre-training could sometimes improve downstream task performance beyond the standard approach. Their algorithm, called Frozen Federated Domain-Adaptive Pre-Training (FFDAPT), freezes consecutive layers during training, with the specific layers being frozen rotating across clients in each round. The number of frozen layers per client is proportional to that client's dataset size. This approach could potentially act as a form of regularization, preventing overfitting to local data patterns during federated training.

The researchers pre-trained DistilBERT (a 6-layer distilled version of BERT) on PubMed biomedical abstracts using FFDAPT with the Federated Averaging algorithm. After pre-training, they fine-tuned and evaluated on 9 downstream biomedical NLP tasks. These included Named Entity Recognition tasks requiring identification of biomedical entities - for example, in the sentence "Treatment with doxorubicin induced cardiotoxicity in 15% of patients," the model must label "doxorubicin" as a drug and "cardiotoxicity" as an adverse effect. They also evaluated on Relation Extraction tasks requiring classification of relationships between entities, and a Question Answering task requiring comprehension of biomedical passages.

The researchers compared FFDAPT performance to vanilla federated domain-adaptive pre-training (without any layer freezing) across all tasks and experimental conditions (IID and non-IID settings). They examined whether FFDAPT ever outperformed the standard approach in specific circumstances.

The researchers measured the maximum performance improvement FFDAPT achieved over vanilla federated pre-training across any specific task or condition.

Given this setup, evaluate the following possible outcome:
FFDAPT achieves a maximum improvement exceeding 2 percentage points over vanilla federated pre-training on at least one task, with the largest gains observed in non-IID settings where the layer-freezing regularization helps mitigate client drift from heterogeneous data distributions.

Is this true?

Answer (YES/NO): NO